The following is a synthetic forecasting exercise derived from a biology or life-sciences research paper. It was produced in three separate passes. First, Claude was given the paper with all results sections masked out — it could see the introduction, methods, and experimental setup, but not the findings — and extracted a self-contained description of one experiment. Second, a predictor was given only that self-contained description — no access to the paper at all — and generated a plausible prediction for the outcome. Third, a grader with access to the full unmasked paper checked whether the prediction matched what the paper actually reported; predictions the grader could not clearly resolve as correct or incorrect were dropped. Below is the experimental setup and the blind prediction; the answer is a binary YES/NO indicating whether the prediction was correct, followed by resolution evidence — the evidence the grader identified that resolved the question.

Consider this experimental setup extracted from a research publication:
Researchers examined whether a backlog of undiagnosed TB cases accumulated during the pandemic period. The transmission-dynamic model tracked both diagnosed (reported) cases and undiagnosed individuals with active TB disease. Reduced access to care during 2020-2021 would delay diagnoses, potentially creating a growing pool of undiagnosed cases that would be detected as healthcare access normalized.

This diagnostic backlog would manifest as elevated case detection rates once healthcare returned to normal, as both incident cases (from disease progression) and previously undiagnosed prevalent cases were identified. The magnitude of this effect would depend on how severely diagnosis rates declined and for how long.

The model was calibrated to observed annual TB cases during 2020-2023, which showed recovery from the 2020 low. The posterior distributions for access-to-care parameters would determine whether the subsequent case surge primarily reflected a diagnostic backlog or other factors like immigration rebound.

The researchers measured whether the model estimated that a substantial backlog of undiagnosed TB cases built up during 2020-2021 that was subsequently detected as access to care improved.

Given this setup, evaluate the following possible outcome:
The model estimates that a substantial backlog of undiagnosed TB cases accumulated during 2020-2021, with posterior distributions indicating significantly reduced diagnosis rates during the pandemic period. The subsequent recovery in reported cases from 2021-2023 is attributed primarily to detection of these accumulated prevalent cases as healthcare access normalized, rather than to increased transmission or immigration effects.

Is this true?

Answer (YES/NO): NO